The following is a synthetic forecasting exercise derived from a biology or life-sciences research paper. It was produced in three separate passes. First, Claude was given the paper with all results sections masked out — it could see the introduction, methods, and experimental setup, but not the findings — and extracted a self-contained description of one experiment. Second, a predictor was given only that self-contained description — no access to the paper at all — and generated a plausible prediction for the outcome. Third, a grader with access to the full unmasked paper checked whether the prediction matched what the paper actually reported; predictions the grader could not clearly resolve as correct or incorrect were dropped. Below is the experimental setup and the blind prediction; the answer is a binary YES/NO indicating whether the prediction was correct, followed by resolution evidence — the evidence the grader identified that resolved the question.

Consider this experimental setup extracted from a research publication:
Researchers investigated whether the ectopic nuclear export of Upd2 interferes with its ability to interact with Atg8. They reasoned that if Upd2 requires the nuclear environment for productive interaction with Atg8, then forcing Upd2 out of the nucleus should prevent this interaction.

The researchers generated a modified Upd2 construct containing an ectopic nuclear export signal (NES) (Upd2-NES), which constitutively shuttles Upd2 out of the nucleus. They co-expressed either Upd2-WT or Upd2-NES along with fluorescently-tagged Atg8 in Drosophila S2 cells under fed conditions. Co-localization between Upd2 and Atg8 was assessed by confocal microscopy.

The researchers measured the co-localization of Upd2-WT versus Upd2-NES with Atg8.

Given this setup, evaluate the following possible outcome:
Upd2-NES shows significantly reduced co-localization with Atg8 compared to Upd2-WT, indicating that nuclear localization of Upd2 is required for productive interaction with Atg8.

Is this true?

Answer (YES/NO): YES